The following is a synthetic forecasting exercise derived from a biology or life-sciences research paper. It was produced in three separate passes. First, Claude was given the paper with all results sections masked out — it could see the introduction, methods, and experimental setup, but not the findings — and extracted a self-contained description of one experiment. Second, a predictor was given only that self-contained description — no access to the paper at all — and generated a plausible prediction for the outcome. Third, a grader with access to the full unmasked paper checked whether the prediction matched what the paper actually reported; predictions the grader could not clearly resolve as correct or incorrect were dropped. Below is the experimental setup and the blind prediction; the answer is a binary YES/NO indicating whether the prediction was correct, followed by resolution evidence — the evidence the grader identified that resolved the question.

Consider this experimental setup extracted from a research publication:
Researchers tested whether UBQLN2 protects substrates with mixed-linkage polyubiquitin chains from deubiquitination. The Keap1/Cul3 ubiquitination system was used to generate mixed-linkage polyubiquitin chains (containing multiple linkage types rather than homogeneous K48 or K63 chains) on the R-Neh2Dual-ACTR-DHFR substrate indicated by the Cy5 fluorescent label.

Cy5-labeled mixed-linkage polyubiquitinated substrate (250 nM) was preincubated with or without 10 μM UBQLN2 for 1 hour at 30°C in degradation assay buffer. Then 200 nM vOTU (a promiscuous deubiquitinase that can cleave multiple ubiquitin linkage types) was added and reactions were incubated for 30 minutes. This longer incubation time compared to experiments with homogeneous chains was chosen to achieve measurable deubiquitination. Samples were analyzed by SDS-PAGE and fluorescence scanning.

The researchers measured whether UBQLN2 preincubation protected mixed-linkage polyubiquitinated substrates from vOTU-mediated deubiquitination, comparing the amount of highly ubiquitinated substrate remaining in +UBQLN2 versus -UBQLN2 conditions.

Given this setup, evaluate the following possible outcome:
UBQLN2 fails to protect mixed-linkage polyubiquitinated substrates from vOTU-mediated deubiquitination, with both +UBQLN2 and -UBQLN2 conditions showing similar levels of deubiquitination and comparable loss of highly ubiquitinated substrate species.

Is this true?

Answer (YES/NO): NO